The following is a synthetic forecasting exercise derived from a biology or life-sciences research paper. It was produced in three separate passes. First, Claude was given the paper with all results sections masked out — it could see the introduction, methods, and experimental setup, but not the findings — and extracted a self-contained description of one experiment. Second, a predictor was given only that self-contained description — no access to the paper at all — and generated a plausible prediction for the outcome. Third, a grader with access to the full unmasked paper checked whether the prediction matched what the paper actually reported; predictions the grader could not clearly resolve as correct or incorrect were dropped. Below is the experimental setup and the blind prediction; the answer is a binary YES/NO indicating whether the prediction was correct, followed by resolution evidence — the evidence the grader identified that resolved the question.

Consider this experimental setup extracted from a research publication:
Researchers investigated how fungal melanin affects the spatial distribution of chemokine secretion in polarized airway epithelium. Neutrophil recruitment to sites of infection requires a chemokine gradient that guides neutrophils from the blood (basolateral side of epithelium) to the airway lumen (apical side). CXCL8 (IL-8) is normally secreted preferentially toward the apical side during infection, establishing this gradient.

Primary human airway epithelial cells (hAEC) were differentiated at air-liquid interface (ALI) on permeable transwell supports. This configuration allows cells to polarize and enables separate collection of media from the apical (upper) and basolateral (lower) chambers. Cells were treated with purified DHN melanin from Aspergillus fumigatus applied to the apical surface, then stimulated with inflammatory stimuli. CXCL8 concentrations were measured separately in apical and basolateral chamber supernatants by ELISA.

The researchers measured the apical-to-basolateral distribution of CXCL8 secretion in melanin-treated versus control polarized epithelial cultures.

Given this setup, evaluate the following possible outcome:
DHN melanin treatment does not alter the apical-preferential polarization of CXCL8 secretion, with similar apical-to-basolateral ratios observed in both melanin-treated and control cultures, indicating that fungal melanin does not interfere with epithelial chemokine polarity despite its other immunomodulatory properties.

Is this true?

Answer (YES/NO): NO